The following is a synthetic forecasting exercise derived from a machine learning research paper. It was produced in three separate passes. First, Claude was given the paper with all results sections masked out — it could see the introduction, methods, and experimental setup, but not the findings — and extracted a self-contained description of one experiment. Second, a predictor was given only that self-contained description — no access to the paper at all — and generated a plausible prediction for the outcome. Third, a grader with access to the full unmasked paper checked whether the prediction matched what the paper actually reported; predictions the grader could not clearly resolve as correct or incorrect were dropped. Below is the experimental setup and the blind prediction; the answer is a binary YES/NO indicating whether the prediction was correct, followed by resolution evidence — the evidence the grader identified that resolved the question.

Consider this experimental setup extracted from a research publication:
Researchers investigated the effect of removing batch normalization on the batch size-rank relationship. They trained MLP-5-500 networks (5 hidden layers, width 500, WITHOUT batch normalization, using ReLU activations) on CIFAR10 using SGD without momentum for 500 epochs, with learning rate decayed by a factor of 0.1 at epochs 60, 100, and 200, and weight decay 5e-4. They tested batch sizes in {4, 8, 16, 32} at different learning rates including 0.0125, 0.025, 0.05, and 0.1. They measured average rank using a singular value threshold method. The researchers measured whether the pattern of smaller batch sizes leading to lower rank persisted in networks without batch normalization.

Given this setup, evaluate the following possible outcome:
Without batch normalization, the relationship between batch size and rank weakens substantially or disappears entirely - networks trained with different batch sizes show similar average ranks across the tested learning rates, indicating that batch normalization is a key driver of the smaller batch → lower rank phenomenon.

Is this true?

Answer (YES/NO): NO